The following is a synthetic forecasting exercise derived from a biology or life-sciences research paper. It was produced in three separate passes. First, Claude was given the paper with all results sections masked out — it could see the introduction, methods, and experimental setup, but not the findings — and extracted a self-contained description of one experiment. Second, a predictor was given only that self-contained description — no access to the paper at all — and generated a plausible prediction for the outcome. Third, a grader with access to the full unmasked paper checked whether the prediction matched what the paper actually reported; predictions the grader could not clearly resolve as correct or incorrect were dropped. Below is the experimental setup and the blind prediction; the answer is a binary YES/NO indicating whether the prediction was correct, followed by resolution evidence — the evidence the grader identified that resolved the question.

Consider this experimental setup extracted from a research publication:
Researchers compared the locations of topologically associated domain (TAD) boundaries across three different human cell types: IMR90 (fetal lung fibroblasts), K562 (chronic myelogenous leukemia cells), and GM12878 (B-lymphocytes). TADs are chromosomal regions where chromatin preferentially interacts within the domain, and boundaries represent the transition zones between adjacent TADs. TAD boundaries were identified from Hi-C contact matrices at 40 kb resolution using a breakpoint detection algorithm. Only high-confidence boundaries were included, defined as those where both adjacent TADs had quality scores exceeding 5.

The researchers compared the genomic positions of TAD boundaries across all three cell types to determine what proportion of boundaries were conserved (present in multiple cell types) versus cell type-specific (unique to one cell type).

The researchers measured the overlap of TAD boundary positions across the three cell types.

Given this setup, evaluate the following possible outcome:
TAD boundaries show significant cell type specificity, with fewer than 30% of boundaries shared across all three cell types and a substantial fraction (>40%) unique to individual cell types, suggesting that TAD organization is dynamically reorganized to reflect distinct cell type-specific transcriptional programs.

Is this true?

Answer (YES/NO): NO